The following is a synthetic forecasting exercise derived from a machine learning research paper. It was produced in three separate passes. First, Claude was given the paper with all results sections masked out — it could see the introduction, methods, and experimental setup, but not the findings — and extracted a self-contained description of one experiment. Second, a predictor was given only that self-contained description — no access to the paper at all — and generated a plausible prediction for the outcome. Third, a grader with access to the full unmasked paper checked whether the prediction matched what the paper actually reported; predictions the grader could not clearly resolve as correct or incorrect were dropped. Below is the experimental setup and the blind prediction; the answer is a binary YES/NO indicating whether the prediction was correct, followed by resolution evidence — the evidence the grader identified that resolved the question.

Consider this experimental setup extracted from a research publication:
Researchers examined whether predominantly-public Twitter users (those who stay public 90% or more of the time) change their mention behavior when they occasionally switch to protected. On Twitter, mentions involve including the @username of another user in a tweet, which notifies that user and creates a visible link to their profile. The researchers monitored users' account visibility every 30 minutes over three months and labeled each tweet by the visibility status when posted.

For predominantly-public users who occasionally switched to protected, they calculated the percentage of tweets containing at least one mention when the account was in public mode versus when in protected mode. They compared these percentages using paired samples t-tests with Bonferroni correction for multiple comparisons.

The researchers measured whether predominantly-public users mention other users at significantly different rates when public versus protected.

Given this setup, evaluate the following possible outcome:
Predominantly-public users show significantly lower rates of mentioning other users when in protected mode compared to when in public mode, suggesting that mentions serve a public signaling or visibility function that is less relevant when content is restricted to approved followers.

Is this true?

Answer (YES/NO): YES